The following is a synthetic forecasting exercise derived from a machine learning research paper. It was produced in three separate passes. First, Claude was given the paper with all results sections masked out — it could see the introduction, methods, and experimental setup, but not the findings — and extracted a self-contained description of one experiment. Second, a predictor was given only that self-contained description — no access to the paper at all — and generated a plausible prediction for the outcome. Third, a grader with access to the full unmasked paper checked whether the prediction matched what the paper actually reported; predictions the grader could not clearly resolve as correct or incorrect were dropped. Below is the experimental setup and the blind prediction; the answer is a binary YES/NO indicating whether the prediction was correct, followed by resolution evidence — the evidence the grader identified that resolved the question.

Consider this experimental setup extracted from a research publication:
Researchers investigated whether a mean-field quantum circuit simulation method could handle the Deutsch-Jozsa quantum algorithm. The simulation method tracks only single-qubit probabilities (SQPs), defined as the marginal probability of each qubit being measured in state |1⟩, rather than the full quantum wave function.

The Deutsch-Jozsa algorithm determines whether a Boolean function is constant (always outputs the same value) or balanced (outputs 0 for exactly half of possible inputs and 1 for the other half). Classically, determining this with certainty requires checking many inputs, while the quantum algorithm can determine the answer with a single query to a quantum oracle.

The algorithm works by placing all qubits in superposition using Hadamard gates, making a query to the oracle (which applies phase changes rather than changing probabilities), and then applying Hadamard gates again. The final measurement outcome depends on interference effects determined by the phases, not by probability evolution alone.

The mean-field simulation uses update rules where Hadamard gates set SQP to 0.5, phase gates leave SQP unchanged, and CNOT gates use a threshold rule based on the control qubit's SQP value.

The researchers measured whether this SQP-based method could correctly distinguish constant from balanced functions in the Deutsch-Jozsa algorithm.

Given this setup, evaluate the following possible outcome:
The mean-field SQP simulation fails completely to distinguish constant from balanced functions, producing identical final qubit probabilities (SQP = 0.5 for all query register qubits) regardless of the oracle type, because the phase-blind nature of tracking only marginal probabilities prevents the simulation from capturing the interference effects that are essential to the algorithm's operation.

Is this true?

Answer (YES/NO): YES